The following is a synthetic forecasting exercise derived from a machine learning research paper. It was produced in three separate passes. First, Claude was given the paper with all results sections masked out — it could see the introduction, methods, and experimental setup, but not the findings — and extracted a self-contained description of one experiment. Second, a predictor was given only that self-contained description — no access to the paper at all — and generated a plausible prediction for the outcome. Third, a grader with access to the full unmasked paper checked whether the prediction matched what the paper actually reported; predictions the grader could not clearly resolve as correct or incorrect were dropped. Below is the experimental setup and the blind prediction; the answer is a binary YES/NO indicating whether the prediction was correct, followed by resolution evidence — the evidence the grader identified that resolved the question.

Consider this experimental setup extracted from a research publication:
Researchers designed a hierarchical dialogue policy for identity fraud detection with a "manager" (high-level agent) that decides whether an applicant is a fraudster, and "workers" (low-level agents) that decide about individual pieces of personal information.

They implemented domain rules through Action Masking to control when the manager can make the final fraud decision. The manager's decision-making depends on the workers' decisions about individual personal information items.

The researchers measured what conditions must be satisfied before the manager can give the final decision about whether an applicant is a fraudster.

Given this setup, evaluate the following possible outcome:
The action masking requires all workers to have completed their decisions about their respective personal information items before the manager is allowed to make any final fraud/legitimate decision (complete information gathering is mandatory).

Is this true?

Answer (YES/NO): NO